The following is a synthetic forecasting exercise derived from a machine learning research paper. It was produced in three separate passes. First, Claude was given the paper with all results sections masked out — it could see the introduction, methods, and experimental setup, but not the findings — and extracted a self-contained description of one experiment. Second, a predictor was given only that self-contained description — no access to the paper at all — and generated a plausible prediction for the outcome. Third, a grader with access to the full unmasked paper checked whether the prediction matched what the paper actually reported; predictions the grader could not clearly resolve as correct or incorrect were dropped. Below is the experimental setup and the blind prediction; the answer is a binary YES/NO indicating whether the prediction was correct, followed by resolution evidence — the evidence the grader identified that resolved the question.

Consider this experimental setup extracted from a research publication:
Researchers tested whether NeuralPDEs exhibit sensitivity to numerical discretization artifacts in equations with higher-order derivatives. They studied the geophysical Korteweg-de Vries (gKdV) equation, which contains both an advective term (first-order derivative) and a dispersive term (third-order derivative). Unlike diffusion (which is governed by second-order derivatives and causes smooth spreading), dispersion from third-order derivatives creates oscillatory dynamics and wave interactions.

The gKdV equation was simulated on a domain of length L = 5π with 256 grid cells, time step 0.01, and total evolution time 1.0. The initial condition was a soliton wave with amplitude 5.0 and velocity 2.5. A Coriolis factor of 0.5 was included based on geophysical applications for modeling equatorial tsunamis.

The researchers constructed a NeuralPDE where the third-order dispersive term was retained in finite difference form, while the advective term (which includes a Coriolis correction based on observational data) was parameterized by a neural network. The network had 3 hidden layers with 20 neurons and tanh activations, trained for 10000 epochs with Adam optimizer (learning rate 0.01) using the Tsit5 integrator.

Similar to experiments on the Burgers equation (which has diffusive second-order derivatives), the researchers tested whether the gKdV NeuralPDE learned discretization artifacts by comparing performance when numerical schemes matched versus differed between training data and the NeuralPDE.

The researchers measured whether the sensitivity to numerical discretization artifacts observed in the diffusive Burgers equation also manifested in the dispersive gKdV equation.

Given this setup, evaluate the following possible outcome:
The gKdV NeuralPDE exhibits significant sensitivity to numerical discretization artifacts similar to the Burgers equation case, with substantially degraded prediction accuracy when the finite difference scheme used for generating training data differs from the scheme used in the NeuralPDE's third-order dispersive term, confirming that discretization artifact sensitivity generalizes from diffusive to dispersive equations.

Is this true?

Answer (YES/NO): YES